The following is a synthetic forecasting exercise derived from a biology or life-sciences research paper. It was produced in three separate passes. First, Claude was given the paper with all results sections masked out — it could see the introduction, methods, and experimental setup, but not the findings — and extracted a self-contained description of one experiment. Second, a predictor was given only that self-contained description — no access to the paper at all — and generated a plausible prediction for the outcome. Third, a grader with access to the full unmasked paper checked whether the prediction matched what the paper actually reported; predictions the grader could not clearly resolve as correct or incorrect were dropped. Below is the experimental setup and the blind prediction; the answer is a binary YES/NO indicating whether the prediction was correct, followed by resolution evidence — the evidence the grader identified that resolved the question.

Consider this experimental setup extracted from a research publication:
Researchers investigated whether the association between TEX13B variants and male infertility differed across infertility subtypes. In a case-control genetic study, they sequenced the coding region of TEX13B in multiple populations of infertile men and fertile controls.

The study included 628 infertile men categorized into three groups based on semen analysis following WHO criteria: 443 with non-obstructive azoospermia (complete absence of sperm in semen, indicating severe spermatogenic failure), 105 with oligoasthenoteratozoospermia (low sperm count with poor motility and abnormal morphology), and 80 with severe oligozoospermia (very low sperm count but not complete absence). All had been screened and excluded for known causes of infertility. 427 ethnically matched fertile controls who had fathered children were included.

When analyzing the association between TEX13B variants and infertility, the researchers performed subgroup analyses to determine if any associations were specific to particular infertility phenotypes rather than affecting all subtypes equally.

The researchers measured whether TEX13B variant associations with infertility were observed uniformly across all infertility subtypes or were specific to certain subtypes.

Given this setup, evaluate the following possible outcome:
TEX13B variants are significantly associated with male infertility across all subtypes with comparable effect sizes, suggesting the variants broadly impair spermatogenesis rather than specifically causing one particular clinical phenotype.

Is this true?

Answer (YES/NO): NO